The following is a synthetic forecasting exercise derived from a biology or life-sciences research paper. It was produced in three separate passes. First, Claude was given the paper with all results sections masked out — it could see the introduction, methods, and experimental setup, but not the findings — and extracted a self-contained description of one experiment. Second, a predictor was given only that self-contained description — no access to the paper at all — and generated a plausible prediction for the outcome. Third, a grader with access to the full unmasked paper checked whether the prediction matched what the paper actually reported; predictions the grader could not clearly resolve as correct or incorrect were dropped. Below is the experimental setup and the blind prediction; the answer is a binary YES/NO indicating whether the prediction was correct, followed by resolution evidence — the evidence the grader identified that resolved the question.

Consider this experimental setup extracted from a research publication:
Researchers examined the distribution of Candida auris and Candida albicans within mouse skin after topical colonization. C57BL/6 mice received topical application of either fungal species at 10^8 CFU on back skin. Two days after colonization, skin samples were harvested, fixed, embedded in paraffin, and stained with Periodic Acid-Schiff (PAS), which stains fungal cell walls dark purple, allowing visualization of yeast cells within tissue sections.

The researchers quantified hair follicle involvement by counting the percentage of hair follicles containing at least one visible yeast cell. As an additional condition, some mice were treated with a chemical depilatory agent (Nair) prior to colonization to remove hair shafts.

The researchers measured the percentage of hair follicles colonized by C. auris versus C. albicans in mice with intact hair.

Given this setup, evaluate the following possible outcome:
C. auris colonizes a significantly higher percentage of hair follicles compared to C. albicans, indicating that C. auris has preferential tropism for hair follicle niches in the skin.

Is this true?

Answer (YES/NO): YES